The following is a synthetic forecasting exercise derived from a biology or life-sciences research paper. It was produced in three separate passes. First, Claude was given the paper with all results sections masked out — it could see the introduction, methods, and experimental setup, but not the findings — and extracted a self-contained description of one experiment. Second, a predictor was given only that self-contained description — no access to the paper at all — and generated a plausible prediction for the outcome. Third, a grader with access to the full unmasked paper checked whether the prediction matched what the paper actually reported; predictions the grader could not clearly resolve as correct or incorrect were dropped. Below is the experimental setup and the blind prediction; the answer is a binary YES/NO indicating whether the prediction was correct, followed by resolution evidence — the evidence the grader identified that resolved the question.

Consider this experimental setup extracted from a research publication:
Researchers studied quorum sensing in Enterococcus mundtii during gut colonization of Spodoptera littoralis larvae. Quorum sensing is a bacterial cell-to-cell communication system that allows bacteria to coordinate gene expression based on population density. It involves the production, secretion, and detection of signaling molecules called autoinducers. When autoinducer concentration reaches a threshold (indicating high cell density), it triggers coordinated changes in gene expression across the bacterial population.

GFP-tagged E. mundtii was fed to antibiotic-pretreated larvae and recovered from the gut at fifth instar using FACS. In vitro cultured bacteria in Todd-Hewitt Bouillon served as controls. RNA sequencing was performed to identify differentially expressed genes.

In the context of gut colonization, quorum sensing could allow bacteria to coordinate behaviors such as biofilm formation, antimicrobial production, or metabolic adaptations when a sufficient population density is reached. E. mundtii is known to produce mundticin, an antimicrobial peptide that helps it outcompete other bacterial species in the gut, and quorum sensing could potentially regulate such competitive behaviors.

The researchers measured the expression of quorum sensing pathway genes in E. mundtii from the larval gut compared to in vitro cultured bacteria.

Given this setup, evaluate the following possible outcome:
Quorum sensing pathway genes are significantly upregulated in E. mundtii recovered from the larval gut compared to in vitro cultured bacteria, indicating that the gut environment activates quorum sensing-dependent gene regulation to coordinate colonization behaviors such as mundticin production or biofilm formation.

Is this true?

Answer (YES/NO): YES